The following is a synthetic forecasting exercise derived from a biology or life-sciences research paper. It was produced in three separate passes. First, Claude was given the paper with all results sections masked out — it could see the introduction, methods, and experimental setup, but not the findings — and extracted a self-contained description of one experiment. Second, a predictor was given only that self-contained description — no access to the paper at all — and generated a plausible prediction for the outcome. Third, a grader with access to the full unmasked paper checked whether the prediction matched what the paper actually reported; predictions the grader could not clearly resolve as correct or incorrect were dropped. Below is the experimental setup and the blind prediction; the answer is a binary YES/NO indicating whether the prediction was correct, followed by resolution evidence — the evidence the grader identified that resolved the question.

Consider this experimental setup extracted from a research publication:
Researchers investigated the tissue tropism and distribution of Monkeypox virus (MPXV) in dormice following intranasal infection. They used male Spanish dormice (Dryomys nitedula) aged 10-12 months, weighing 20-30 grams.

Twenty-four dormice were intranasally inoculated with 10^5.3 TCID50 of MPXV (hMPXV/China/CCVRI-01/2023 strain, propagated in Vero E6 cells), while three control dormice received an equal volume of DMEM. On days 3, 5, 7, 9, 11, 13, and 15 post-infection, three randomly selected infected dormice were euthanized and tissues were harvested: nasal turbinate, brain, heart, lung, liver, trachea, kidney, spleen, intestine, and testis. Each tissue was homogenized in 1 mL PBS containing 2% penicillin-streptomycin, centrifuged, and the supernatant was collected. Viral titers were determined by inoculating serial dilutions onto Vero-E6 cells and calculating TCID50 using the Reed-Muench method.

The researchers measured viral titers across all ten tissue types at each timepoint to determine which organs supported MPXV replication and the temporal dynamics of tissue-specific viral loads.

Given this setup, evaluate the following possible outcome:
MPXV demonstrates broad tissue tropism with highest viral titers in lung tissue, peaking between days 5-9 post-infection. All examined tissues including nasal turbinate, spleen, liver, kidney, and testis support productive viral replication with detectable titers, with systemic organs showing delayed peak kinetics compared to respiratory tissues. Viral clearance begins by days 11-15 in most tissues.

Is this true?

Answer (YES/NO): NO